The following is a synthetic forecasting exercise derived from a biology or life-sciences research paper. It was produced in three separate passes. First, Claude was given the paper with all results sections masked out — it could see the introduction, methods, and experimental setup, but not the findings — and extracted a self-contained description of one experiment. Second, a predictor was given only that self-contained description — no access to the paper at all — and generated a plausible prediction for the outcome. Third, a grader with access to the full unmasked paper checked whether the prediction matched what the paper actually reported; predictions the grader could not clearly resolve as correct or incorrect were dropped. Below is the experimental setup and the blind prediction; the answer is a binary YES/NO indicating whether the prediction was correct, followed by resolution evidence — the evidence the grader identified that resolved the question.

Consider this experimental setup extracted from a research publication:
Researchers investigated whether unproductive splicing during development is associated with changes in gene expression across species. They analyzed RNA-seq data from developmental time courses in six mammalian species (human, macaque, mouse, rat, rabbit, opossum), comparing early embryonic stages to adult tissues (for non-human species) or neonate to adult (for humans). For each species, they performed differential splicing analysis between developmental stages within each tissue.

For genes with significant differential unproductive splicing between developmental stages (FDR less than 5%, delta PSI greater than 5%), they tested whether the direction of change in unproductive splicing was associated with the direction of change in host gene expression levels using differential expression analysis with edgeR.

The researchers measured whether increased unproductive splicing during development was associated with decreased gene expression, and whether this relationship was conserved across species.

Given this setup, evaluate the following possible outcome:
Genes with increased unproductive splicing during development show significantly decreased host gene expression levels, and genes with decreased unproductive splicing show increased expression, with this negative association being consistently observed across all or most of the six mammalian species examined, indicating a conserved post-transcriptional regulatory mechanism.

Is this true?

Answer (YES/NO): YES